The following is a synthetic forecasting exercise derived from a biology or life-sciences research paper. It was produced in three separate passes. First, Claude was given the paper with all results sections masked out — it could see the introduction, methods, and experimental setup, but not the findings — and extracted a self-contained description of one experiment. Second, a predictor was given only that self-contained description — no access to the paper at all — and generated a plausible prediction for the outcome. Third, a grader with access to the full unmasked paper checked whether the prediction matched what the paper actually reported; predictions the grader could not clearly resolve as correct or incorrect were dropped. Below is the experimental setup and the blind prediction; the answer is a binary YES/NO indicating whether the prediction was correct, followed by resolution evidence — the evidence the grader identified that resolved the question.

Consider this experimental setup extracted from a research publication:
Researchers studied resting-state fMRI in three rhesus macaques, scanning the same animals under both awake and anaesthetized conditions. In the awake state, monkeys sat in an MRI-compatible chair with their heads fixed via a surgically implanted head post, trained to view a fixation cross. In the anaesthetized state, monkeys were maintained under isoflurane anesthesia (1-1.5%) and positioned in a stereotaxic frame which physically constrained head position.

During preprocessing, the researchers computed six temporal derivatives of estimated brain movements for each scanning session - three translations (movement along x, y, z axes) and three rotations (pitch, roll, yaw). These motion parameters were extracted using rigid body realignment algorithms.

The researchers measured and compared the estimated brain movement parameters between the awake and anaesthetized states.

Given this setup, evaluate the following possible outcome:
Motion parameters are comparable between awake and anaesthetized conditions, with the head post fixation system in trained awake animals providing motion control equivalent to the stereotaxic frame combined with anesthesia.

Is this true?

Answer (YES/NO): YES